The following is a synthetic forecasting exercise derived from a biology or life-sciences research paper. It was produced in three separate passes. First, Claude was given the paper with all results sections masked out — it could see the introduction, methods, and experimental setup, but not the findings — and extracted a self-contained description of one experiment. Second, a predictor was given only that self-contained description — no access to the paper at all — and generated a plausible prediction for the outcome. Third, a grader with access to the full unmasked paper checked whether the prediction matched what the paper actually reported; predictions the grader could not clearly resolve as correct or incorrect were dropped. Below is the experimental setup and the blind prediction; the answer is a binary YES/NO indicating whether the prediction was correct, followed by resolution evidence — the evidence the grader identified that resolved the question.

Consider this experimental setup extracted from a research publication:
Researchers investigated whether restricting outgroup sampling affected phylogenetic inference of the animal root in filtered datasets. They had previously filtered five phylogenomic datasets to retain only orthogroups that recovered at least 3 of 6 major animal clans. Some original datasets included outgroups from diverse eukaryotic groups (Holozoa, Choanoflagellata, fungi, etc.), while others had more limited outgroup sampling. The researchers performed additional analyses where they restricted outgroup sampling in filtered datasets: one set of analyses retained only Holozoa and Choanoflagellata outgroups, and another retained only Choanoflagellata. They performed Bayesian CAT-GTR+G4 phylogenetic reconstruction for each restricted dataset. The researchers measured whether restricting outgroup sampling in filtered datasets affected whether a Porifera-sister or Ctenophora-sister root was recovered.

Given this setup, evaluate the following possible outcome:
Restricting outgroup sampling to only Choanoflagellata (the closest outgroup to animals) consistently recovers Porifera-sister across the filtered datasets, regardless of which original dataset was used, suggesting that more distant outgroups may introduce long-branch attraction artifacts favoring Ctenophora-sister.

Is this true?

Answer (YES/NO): NO